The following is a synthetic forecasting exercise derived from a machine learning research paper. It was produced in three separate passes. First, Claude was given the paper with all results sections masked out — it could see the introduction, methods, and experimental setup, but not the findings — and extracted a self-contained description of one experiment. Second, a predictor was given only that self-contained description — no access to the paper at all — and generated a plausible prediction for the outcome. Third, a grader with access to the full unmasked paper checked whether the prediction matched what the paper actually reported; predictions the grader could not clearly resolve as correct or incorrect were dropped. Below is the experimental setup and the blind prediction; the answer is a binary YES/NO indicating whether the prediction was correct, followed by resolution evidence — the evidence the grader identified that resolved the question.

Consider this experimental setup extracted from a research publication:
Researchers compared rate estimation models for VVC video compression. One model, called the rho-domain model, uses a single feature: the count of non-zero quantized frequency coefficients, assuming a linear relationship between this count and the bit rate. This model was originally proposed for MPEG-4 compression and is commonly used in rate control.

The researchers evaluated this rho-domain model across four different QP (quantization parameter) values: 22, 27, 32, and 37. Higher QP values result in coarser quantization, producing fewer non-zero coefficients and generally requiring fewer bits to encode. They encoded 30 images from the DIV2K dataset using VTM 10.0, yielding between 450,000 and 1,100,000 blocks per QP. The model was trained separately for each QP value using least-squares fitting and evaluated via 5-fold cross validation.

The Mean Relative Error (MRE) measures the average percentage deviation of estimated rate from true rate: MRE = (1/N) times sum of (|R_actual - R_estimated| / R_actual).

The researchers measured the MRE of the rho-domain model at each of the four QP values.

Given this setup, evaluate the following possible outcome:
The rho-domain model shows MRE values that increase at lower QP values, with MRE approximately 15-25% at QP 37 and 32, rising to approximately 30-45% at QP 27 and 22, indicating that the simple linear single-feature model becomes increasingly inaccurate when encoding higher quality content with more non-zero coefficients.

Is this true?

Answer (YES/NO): NO